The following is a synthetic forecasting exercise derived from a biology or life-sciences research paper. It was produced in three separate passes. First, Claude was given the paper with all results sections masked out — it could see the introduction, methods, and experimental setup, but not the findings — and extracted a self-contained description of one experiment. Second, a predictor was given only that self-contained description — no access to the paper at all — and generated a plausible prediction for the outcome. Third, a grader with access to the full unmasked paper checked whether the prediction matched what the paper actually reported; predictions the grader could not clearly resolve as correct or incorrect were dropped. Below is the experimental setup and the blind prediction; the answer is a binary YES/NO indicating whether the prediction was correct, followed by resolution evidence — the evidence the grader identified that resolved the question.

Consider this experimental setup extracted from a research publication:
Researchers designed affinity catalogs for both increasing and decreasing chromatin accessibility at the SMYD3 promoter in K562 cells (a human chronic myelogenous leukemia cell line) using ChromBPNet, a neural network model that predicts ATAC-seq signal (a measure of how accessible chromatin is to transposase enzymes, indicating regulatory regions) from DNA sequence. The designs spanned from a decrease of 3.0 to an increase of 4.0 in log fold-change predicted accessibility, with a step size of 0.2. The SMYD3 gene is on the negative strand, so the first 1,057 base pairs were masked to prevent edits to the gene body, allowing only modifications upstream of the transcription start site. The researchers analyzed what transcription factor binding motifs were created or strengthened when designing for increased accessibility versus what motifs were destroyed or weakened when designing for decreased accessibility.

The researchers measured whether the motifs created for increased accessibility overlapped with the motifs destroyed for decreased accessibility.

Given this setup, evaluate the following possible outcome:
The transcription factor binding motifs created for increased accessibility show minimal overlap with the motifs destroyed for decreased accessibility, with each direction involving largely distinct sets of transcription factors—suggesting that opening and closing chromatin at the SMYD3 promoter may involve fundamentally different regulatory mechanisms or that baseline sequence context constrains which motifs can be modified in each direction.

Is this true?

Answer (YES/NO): YES